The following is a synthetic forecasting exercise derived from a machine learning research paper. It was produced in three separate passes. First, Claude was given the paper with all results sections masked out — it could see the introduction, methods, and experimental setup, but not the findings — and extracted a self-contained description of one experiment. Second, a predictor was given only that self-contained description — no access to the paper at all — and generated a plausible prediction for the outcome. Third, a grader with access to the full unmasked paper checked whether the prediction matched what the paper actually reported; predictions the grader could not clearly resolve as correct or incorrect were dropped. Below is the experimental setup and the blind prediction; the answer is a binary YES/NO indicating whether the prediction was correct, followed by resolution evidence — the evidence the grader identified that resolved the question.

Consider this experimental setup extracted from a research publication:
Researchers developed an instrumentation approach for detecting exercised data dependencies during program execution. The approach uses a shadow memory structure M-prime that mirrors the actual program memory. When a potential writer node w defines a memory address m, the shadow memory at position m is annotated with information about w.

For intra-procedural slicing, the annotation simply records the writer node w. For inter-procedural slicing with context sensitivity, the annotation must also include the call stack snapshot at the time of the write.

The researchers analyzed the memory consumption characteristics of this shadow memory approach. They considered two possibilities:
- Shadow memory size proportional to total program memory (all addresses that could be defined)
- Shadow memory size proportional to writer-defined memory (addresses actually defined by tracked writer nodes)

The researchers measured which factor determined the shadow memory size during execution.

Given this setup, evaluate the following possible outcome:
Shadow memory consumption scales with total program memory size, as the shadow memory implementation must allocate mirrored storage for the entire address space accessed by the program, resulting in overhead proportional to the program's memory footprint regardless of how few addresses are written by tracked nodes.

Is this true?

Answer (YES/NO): NO